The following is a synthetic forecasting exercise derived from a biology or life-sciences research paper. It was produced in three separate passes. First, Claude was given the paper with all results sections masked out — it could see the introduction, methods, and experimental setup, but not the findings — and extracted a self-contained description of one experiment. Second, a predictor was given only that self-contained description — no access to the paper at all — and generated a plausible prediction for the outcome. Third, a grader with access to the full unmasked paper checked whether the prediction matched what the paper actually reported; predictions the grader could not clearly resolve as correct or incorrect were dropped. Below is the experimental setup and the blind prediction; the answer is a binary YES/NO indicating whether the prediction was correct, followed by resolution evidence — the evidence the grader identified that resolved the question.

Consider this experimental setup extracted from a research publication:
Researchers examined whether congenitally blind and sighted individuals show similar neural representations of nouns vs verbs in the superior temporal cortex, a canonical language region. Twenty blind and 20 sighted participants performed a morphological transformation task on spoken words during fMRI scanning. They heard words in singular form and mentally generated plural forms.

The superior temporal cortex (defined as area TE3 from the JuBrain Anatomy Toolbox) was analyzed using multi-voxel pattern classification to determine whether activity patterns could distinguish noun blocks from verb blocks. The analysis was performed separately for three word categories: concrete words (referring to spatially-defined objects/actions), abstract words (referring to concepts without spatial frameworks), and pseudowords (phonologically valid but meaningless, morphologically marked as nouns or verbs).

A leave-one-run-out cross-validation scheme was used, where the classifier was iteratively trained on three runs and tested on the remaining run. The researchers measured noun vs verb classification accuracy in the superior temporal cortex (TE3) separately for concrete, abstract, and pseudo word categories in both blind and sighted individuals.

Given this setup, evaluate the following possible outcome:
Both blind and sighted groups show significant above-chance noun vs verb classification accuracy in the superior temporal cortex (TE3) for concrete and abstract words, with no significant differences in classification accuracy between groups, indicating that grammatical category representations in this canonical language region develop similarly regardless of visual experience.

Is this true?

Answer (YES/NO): NO